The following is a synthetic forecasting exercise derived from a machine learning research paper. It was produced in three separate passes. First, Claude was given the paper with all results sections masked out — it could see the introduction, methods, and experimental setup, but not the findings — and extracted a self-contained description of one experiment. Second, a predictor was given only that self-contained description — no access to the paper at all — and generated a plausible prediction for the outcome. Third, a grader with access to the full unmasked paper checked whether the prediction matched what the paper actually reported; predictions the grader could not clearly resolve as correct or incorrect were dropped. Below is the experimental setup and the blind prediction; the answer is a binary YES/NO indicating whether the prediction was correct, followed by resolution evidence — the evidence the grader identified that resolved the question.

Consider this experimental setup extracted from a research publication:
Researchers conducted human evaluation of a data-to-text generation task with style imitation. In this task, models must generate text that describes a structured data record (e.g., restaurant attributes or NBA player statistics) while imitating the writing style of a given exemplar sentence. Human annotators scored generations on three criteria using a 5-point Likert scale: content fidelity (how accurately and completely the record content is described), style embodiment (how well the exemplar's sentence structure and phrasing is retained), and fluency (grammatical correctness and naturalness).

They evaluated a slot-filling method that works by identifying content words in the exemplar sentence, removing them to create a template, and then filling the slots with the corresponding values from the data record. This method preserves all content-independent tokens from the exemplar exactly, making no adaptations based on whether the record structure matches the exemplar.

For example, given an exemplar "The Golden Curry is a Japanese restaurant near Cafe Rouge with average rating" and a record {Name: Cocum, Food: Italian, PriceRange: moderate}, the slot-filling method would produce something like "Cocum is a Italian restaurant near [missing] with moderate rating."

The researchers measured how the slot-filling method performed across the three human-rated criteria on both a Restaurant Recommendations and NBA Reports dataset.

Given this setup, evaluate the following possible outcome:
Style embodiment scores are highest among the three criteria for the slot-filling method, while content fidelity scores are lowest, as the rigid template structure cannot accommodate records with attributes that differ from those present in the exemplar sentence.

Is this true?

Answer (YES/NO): YES